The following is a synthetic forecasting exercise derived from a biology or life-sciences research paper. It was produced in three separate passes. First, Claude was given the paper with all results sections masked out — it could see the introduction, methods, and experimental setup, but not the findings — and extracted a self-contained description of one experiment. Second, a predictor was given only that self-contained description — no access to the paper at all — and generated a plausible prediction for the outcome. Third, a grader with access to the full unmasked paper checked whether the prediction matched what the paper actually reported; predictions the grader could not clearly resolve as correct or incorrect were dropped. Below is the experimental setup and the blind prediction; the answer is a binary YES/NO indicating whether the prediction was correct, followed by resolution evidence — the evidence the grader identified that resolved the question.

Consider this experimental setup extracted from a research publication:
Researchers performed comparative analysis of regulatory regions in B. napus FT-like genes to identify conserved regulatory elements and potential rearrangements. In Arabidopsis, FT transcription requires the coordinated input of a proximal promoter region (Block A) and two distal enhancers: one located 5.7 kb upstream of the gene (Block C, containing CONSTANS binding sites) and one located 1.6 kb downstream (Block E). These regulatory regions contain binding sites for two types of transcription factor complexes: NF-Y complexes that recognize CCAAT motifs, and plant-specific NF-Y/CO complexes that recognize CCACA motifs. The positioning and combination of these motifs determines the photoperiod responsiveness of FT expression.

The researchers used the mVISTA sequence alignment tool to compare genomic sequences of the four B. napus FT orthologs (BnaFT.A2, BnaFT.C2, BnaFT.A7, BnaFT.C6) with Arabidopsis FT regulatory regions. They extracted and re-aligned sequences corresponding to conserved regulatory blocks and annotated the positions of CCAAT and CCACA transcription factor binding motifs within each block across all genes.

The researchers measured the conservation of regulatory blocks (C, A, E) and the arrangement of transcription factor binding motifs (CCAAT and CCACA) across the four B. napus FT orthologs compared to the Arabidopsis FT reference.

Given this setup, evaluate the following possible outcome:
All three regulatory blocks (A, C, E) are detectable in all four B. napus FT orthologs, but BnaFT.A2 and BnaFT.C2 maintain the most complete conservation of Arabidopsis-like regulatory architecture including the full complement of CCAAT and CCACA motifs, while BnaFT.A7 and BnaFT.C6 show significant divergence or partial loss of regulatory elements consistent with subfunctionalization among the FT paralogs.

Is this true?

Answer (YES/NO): NO